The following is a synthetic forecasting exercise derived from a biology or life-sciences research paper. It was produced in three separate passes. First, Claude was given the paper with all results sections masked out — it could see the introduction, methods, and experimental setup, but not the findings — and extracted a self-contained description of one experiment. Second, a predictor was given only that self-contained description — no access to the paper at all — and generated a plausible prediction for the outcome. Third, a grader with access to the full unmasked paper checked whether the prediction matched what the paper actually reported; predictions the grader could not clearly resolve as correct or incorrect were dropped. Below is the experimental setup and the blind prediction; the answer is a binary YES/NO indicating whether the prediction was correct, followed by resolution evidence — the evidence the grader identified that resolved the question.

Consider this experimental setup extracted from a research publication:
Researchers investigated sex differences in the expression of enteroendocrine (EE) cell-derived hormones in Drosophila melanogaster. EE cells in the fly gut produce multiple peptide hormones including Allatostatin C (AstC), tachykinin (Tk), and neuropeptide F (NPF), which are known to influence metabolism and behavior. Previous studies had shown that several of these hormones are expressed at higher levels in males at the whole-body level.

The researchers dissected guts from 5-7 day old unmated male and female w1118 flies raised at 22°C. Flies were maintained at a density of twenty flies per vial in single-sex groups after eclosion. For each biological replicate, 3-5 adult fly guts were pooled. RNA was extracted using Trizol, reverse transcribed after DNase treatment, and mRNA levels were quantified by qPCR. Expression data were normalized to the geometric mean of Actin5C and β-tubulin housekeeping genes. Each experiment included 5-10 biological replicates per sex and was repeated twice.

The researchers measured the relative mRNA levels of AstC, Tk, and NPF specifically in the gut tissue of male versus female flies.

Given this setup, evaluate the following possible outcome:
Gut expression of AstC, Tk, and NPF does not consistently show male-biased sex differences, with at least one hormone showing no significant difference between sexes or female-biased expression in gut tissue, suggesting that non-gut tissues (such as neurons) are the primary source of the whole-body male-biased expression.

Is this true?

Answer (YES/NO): YES